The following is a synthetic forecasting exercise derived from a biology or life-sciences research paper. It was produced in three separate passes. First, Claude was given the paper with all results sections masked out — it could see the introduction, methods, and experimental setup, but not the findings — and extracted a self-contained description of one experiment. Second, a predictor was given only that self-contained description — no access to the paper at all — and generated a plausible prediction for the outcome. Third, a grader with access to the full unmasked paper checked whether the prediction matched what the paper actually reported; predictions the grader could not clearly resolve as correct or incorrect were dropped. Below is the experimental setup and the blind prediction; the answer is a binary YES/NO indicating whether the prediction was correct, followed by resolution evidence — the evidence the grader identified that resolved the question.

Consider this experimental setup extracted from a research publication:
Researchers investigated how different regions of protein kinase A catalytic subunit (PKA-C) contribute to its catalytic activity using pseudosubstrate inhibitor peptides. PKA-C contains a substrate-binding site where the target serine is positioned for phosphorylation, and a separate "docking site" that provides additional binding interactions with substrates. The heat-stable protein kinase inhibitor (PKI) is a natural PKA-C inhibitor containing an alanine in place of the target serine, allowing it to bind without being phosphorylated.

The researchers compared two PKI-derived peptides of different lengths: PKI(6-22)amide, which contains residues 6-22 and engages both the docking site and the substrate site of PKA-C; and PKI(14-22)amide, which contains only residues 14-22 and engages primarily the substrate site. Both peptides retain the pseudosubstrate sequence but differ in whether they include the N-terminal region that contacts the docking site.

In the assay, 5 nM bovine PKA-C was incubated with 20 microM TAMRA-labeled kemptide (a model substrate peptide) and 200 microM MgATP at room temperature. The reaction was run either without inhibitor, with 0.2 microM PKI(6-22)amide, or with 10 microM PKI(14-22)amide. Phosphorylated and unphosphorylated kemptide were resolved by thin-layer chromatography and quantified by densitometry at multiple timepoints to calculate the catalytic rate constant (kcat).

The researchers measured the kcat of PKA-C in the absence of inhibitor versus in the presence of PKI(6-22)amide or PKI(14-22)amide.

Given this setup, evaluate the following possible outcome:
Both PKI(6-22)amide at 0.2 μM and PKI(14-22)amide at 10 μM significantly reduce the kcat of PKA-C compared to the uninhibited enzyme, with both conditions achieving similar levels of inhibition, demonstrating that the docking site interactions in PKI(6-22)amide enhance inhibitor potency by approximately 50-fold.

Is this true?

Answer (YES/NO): NO